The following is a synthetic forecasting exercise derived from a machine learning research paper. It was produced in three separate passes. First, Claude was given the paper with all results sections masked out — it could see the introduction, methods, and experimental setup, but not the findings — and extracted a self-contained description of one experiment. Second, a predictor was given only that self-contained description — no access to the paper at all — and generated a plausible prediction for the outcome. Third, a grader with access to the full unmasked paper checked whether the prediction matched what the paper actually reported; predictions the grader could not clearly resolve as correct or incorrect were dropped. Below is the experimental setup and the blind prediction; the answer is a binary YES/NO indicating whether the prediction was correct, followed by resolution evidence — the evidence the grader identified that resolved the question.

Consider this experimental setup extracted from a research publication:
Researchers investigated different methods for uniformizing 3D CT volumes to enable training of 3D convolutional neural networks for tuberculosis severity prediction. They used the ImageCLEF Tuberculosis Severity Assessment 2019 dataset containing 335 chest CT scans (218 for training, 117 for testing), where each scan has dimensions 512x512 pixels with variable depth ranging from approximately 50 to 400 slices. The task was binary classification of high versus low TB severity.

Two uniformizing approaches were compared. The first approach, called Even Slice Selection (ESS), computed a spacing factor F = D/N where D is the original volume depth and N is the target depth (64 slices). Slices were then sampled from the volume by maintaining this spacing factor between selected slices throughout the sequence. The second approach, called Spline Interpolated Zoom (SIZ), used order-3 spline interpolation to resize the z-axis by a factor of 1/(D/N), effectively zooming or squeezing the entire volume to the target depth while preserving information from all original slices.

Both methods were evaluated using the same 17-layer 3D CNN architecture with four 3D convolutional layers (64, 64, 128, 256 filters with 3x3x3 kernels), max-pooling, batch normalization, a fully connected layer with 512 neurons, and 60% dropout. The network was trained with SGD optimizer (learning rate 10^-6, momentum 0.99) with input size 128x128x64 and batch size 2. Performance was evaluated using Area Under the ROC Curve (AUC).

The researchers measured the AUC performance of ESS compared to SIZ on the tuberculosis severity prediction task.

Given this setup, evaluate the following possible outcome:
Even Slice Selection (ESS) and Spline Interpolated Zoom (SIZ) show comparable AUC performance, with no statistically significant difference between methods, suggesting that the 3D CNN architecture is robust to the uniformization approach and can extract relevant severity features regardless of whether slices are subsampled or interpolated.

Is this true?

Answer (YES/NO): NO